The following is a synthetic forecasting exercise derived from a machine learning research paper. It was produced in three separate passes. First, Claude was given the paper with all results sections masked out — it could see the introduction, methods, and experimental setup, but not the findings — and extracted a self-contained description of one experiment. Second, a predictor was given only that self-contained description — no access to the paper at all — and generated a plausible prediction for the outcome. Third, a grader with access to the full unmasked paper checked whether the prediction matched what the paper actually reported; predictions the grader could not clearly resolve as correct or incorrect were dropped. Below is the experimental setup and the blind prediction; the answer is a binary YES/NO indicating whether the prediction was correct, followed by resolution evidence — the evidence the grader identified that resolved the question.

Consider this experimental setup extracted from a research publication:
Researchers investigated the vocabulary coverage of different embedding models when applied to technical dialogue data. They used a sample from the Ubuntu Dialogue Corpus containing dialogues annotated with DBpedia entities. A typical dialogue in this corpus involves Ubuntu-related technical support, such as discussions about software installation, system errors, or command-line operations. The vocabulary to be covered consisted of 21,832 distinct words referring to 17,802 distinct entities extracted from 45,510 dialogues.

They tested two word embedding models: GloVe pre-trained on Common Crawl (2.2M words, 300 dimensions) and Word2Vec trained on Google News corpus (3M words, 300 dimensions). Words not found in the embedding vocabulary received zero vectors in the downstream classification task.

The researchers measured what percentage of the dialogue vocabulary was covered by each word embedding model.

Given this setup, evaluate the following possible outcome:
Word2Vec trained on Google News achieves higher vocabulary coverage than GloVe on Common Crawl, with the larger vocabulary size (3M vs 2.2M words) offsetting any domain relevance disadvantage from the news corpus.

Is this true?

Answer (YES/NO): NO